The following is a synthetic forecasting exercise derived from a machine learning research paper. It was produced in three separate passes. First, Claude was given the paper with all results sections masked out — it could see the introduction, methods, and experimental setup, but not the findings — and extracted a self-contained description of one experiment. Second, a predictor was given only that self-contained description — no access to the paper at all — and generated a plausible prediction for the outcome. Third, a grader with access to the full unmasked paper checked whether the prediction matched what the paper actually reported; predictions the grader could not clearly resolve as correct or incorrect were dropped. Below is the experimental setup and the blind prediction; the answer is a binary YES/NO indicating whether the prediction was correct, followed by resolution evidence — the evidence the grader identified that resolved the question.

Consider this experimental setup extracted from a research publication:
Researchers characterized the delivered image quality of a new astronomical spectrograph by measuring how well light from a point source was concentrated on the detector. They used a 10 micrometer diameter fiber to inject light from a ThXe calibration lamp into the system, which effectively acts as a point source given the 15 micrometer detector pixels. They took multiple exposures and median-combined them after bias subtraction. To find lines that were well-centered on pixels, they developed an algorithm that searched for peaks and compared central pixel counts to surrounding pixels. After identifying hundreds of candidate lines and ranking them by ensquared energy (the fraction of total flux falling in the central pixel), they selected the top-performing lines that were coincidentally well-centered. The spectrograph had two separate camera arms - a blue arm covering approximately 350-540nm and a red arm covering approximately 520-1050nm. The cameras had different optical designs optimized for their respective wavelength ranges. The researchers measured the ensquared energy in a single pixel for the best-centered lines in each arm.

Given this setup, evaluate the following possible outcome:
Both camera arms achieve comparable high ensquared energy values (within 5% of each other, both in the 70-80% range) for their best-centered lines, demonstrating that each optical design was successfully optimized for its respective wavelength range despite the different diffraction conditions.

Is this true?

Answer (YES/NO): NO